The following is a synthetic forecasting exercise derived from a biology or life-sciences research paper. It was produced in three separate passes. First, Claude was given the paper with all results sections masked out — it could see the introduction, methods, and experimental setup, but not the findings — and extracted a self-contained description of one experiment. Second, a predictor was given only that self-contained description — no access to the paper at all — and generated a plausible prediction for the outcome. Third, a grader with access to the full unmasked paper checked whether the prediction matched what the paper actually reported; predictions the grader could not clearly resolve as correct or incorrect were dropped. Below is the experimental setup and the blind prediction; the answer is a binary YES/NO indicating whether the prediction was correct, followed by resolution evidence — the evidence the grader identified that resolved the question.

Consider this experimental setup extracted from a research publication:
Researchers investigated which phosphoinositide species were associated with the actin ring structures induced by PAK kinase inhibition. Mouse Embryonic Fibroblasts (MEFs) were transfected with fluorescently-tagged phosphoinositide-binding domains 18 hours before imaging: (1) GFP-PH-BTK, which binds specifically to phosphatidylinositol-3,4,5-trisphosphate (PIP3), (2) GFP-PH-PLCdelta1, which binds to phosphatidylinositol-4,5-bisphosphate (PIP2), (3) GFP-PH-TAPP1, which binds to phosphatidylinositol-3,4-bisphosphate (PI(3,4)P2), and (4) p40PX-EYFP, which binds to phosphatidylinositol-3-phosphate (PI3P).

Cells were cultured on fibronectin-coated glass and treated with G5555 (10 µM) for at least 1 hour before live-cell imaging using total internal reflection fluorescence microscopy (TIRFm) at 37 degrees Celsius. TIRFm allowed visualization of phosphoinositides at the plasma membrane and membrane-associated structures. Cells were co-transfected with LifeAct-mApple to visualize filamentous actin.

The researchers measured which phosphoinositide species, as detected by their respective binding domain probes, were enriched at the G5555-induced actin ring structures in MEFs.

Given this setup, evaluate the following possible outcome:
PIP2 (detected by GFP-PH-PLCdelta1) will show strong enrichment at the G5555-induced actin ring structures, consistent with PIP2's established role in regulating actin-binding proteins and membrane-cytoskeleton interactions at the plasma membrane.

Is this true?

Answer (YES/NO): NO